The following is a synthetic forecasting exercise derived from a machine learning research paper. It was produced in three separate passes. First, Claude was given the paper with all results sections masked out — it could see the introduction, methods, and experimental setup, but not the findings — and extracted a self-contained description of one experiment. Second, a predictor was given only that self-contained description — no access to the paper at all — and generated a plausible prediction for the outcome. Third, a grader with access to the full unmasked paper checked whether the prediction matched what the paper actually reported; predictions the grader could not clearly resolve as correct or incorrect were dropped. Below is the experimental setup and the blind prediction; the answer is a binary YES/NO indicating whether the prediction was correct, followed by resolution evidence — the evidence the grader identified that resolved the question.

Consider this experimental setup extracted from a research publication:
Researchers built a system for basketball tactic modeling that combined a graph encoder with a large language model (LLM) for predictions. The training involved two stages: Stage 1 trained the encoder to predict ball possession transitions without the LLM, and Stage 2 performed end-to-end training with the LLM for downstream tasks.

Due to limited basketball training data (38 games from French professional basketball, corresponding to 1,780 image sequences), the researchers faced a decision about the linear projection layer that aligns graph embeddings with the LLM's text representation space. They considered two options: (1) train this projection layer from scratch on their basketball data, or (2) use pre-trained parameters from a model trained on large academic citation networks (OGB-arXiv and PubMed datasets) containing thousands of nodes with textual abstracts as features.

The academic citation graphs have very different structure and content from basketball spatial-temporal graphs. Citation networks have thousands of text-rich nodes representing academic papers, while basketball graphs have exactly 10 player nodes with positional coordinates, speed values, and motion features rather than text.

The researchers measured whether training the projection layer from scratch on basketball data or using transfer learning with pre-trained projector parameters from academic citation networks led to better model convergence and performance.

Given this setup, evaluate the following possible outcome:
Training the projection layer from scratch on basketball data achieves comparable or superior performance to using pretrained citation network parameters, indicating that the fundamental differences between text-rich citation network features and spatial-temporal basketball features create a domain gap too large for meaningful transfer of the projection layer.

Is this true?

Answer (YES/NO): NO